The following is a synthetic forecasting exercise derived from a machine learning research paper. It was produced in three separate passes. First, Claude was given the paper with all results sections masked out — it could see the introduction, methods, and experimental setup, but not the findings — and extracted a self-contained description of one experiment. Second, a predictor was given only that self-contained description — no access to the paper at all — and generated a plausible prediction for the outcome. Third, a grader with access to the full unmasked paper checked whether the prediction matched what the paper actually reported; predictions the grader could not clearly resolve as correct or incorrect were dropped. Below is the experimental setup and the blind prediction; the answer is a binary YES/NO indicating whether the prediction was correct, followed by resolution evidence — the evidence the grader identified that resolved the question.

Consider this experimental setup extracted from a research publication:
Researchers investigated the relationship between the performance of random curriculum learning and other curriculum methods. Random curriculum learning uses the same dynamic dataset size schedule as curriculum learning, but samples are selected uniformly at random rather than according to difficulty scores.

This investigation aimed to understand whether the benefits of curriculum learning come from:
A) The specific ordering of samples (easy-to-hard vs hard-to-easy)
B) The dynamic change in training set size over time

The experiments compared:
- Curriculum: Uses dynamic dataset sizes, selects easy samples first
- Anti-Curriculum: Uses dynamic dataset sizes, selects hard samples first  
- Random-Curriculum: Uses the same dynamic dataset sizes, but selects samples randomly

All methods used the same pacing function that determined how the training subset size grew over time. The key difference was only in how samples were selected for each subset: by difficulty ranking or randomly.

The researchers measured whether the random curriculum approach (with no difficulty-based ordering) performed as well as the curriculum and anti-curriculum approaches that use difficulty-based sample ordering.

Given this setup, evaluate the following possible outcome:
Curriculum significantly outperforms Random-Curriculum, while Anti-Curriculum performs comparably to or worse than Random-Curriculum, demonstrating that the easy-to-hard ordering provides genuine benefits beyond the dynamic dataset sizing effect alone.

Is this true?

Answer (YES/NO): NO